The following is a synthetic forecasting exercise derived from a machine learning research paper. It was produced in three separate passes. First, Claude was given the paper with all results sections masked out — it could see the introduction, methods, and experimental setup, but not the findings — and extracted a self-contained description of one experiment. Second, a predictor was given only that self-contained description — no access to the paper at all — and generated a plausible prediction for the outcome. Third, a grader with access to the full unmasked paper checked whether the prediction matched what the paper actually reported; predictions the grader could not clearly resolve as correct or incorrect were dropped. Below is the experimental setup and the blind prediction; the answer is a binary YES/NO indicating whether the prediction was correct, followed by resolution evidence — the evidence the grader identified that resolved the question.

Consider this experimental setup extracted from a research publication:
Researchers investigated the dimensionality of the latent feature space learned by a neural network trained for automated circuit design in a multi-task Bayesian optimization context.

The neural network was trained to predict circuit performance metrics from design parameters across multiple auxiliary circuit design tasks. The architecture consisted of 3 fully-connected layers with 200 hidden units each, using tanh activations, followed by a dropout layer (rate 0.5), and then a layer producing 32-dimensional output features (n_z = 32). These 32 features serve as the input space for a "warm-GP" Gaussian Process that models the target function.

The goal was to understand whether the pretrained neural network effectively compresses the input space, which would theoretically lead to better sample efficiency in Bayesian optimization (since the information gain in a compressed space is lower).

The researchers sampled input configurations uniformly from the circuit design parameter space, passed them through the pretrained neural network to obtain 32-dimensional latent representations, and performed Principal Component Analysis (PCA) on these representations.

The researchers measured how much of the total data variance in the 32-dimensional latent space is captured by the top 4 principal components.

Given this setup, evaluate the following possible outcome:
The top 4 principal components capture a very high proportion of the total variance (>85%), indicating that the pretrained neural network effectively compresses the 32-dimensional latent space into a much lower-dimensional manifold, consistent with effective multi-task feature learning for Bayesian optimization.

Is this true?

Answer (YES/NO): NO